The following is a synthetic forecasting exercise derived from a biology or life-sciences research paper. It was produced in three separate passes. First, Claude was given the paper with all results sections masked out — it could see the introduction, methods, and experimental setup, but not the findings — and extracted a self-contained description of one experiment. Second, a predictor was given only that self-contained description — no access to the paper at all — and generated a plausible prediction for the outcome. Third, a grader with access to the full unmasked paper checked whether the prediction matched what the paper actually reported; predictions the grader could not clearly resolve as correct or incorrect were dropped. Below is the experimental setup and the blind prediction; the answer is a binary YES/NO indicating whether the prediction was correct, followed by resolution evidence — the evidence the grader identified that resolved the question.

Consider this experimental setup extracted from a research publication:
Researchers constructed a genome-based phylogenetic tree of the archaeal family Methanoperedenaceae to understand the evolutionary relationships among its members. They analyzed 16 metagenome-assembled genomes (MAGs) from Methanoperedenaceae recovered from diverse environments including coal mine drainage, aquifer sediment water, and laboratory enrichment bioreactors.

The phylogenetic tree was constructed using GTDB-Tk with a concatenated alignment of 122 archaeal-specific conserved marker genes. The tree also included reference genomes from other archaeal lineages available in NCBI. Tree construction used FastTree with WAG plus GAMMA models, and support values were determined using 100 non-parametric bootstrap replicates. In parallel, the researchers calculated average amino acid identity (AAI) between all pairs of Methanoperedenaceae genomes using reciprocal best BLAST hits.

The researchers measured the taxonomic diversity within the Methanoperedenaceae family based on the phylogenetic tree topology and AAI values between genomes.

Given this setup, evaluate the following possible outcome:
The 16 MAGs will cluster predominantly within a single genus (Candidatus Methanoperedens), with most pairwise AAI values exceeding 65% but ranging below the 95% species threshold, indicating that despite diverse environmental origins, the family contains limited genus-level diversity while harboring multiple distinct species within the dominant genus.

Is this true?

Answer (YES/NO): YES